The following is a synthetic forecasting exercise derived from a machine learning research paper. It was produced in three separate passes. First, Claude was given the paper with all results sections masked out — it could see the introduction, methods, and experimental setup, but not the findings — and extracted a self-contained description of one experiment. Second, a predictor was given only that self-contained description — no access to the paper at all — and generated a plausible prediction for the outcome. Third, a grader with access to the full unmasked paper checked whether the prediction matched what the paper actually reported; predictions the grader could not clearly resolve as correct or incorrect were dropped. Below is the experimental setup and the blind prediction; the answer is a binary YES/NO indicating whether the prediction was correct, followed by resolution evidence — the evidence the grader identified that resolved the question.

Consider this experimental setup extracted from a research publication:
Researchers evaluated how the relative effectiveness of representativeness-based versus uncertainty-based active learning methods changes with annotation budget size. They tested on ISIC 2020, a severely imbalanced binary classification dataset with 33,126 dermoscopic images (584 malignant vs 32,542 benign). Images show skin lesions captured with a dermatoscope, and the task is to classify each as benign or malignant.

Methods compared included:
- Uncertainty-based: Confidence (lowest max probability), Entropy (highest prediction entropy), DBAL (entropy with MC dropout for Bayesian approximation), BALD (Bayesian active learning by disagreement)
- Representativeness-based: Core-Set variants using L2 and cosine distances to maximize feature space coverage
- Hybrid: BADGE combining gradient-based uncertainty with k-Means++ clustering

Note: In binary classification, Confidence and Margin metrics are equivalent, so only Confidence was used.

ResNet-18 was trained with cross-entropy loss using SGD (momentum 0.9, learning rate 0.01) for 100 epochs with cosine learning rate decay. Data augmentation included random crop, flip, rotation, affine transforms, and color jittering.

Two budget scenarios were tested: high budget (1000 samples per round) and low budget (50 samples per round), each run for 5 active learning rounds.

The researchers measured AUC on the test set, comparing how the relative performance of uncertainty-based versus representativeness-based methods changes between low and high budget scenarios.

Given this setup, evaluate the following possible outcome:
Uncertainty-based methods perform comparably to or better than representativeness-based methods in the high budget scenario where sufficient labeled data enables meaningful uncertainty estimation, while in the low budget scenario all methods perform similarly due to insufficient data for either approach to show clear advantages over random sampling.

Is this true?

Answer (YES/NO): NO